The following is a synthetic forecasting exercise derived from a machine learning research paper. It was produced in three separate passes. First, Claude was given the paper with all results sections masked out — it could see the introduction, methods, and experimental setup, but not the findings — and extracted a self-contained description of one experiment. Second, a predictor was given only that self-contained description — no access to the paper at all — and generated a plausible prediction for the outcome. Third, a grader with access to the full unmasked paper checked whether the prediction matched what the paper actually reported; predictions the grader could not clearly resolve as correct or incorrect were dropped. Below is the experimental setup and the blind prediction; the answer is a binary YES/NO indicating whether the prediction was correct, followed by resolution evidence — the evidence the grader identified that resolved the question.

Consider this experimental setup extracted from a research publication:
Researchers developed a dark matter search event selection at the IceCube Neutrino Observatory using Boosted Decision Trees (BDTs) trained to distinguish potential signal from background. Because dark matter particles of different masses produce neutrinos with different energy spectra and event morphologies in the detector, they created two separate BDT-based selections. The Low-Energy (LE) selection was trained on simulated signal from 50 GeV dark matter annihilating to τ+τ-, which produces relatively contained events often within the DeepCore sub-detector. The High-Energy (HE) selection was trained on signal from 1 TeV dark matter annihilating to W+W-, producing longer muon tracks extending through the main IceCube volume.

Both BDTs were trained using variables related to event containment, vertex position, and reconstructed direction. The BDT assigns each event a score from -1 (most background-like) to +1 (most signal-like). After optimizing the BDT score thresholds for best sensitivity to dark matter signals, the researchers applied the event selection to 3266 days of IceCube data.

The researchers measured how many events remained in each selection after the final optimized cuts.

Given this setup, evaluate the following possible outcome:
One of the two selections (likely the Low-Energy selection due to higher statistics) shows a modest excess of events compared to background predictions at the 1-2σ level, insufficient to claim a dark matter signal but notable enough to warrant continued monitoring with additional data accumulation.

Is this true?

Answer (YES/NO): NO